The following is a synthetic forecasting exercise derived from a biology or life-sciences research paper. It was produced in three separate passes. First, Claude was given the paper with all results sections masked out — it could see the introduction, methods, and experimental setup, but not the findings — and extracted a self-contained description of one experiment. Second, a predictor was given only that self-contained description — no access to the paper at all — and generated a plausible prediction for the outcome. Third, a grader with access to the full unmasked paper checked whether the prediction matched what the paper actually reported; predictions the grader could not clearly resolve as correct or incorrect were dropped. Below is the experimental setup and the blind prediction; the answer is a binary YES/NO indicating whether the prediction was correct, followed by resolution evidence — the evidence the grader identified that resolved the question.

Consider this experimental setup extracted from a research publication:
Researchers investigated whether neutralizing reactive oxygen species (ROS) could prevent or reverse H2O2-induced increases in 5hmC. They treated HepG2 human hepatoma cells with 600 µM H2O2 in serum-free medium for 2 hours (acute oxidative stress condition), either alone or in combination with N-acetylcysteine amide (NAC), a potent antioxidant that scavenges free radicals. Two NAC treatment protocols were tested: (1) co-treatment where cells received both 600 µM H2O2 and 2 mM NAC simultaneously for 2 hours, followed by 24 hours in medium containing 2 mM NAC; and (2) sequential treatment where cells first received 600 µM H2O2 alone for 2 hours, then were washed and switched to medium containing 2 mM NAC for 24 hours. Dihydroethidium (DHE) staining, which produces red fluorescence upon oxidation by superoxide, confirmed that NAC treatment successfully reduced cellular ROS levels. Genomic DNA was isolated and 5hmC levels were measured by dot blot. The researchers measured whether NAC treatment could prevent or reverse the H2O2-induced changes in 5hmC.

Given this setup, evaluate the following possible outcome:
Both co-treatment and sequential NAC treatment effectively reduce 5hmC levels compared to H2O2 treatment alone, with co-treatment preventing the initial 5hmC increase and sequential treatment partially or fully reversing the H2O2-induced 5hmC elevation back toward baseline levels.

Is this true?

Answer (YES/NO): NO